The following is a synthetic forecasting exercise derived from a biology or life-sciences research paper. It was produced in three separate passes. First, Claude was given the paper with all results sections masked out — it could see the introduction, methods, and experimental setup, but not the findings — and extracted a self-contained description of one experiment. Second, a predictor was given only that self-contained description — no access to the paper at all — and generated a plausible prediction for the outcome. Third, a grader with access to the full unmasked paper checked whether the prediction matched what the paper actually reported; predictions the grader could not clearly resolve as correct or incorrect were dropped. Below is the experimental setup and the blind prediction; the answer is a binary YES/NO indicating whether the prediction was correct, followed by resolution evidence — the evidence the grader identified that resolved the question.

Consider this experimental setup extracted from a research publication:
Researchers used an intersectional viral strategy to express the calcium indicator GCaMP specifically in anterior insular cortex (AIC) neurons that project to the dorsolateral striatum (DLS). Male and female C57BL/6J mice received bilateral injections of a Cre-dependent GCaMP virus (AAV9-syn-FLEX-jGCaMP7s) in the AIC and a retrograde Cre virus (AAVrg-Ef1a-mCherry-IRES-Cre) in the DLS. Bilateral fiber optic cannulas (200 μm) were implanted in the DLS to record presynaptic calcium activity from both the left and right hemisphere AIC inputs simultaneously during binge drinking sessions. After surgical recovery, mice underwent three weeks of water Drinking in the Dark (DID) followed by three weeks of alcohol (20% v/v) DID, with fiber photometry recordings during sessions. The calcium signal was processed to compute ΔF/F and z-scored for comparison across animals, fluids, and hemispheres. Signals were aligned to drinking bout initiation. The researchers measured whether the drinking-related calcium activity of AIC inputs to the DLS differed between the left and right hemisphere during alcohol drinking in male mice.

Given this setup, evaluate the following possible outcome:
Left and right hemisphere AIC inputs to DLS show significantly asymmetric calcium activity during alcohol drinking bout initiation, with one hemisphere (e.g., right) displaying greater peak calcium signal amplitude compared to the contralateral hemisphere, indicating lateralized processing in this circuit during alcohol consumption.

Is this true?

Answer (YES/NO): NO